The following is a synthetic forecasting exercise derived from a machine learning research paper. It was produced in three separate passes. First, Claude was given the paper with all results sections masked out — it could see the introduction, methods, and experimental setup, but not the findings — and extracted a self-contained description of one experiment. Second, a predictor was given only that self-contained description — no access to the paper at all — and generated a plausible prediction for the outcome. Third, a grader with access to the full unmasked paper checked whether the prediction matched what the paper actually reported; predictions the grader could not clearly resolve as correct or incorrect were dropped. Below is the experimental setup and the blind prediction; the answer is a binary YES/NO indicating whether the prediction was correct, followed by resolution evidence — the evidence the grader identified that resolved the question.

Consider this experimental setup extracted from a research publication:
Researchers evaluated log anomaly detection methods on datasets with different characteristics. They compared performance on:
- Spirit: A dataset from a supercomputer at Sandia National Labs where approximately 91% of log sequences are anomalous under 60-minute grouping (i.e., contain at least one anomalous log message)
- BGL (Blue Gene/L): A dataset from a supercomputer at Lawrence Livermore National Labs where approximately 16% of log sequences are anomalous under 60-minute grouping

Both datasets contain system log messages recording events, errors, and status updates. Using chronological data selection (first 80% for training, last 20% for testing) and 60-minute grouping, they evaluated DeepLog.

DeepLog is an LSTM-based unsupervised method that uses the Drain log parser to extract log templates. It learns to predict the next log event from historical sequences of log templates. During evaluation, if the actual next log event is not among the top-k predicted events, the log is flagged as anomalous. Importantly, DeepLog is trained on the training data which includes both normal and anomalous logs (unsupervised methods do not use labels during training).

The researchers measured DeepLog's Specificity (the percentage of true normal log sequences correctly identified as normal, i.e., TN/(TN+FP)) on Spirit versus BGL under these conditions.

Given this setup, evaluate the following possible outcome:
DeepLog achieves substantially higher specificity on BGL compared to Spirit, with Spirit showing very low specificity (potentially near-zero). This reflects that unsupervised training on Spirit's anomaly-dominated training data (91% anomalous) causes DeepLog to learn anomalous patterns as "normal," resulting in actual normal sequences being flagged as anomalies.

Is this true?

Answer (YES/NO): YES